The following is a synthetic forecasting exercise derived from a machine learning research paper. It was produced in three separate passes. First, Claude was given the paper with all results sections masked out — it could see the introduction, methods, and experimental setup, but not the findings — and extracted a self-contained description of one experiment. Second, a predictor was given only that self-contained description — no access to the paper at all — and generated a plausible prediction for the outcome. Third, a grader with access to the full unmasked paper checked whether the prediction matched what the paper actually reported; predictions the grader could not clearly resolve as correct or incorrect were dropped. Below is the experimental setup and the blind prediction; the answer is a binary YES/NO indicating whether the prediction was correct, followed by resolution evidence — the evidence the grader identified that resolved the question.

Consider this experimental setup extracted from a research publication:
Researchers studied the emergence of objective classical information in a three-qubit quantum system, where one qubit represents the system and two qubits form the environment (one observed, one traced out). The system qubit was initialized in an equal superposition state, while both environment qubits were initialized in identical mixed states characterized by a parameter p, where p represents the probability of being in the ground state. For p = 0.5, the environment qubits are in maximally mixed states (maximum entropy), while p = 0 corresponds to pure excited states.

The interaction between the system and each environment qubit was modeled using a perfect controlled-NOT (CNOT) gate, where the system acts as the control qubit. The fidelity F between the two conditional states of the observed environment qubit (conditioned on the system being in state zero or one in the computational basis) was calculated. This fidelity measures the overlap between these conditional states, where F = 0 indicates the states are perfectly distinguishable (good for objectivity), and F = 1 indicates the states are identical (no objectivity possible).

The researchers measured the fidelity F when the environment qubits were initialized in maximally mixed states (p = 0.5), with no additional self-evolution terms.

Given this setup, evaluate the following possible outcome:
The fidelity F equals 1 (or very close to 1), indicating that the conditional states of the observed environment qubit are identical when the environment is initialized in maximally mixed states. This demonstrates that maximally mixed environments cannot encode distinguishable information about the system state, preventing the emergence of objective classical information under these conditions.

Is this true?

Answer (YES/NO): YES